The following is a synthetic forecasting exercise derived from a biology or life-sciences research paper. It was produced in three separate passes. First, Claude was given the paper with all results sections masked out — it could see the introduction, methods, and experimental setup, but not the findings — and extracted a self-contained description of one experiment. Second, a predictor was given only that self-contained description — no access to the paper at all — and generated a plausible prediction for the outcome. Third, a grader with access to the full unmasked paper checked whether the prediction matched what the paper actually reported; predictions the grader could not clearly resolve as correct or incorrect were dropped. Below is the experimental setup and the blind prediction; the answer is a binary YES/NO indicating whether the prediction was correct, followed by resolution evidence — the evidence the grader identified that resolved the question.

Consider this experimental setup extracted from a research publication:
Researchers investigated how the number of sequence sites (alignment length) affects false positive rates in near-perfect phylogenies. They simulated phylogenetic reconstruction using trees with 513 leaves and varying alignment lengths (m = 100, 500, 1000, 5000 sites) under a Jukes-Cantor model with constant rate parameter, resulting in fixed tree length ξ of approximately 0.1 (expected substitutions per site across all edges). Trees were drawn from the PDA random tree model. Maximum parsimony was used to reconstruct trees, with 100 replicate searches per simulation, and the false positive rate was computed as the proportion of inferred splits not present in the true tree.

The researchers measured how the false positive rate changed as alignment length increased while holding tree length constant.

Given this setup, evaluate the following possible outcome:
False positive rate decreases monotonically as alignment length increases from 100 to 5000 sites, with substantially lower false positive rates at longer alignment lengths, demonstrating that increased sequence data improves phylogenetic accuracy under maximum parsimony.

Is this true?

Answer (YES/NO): YES